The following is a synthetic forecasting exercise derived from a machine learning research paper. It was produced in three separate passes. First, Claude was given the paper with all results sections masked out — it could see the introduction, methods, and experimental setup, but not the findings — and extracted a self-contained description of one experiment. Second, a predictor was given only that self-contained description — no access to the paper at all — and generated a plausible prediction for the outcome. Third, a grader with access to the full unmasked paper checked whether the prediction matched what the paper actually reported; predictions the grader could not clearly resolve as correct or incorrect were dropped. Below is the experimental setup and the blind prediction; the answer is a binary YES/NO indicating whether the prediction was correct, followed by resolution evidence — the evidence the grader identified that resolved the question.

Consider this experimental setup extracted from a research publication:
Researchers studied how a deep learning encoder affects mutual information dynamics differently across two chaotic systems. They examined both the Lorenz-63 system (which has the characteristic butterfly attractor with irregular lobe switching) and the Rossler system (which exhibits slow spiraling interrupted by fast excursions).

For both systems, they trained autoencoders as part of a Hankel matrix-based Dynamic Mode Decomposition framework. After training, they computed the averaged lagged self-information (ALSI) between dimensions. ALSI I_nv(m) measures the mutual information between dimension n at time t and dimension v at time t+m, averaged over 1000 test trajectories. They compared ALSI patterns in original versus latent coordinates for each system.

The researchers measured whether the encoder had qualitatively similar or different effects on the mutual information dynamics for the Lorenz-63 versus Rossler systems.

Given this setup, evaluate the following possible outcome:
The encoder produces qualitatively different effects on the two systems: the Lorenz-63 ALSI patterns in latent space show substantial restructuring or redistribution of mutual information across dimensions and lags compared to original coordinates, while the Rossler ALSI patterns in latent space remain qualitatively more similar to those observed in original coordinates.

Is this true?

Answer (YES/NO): NO